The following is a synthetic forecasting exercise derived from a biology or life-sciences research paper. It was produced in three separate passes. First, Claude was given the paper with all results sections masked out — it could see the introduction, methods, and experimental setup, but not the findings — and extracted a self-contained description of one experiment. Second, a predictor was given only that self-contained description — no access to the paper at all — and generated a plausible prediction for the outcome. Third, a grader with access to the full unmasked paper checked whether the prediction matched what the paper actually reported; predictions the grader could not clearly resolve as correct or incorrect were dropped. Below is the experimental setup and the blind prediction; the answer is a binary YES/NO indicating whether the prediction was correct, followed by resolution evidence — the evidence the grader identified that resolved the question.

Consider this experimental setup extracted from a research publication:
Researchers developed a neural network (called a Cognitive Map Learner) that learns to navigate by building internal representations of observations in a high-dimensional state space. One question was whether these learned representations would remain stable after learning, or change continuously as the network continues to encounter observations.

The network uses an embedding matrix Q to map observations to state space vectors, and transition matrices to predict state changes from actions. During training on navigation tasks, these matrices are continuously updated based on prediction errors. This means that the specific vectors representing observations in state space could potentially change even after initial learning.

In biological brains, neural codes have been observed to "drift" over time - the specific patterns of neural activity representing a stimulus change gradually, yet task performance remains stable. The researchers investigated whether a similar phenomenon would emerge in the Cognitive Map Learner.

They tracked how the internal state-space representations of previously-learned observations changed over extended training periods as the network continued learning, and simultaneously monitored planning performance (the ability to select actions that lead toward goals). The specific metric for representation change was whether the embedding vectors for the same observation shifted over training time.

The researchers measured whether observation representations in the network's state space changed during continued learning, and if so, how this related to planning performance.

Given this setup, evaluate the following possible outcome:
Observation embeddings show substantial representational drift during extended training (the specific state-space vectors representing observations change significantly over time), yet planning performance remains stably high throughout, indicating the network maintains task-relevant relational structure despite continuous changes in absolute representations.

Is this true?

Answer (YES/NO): YES